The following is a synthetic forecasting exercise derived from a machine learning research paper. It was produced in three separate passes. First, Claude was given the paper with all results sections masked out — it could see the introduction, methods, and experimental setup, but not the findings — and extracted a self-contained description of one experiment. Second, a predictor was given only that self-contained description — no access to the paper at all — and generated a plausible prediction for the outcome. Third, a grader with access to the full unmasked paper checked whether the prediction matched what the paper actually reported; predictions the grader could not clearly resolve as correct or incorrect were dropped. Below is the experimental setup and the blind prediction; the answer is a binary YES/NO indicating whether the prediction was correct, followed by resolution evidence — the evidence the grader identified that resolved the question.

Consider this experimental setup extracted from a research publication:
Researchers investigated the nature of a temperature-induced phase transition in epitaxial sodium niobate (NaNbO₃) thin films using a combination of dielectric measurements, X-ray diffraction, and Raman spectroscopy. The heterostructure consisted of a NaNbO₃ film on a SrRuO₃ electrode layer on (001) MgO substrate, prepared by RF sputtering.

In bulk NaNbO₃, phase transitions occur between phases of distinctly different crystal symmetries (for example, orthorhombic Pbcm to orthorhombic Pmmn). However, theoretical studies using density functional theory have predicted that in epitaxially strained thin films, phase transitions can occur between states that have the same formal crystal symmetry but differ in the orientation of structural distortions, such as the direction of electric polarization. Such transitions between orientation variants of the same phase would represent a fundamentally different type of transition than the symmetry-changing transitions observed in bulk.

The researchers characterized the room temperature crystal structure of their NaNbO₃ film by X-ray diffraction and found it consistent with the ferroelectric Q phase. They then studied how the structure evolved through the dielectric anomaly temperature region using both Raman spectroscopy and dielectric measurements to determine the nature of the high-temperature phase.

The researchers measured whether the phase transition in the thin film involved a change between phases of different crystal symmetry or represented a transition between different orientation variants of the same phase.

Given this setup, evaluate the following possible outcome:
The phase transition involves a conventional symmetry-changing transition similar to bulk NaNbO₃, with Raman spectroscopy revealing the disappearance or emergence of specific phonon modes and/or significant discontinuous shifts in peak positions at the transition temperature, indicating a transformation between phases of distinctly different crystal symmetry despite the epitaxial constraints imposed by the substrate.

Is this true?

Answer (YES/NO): NO